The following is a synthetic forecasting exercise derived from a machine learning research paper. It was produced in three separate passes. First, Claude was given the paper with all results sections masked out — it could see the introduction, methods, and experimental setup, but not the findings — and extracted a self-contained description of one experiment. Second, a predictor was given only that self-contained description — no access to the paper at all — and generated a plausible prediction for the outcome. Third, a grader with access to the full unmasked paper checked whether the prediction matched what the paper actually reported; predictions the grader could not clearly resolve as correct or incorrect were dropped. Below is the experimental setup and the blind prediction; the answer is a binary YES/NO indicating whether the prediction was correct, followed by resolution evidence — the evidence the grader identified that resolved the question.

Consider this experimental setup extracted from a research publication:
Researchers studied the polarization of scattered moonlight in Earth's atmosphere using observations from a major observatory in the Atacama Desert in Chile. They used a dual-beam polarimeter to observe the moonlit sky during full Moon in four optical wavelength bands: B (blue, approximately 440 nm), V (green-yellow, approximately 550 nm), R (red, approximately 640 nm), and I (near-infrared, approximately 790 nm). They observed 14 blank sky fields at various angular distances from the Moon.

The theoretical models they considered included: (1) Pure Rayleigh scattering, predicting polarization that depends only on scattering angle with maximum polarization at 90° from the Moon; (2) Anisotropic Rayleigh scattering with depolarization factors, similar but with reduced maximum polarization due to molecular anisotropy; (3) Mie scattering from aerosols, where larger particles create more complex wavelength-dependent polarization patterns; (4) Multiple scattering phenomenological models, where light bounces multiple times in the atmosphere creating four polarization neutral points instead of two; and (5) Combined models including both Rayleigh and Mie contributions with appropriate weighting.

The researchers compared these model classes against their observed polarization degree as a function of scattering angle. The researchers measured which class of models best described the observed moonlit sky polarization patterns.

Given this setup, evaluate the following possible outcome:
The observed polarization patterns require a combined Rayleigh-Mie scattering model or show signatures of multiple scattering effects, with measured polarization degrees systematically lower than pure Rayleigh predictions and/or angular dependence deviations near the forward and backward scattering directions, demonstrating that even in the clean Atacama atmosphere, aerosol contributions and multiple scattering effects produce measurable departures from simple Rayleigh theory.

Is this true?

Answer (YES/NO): YES